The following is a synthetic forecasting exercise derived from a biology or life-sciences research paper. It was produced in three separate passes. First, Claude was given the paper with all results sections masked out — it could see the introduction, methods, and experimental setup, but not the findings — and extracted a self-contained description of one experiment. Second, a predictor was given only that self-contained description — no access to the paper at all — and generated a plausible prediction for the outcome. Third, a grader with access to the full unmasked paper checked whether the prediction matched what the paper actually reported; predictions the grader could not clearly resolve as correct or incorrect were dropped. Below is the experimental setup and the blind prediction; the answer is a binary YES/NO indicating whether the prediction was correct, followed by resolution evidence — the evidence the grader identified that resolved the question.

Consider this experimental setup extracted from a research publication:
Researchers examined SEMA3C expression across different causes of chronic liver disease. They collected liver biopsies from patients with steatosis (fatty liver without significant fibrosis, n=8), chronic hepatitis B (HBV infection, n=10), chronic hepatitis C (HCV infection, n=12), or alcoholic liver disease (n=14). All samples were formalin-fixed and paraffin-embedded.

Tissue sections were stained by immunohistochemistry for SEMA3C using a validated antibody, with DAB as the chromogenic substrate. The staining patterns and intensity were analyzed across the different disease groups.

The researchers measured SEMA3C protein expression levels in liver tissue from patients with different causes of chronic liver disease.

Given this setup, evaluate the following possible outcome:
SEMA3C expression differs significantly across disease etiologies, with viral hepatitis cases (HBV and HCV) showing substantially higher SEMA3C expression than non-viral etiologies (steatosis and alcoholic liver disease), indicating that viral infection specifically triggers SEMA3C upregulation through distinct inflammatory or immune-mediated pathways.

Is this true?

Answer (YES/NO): NO